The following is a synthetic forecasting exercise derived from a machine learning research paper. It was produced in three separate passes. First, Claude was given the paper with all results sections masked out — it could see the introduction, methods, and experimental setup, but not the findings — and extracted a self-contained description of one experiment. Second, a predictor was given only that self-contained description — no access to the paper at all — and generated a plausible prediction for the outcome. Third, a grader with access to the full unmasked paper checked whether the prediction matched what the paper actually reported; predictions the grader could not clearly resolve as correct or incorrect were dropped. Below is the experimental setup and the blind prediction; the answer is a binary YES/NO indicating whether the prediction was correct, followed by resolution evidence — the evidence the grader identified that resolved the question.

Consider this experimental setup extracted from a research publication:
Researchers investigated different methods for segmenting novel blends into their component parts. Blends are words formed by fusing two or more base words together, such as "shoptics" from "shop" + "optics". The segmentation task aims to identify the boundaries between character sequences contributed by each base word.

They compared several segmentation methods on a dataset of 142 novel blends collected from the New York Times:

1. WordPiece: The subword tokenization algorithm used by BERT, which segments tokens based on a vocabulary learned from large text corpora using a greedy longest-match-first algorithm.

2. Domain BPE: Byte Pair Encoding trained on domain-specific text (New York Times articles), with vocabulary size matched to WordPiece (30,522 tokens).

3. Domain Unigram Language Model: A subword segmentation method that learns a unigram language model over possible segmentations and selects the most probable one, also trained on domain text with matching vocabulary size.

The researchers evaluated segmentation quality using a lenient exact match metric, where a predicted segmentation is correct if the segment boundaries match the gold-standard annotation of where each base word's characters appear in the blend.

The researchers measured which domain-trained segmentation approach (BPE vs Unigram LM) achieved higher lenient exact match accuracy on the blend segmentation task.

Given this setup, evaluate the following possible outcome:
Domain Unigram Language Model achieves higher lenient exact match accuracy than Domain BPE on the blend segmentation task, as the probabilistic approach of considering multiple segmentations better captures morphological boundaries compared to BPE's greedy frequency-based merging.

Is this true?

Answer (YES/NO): NO